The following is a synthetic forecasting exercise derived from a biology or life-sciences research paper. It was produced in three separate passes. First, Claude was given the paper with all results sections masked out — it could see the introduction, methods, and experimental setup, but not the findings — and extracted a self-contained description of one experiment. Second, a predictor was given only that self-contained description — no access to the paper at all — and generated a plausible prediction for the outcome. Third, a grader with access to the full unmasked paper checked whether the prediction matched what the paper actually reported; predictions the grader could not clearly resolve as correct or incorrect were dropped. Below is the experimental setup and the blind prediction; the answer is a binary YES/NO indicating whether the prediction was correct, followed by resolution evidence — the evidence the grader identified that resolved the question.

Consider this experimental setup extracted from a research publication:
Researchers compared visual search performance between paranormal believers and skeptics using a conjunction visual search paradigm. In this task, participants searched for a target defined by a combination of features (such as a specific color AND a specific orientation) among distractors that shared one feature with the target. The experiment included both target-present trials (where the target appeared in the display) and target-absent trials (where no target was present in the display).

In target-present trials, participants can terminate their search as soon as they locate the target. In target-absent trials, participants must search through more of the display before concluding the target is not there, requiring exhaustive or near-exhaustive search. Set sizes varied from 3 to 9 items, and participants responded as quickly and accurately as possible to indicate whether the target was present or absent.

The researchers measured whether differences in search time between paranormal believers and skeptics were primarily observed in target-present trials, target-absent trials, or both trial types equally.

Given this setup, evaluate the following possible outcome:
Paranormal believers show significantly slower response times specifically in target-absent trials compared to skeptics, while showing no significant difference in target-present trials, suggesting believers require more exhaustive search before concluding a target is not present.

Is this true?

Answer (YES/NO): NO